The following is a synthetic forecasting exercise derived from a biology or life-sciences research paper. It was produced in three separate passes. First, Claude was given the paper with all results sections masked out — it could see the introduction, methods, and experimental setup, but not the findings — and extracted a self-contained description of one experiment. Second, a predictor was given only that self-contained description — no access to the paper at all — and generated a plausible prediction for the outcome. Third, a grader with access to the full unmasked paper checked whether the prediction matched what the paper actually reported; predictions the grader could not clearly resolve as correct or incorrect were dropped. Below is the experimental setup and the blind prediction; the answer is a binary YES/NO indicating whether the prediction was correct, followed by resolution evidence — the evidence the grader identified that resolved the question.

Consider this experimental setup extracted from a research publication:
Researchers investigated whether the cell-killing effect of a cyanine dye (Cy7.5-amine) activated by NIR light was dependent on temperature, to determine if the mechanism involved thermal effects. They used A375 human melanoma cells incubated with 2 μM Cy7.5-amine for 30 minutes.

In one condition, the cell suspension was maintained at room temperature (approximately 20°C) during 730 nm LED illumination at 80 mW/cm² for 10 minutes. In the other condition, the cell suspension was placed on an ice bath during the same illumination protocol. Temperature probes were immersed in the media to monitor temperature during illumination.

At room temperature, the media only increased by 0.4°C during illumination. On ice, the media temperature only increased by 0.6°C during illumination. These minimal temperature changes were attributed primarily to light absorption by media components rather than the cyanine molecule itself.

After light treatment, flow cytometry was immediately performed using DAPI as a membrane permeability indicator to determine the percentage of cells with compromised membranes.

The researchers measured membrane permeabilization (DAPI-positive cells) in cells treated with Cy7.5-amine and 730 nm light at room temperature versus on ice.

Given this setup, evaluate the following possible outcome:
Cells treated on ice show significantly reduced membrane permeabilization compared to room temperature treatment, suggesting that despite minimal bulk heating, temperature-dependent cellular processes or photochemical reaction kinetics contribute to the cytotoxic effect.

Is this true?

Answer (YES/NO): NO